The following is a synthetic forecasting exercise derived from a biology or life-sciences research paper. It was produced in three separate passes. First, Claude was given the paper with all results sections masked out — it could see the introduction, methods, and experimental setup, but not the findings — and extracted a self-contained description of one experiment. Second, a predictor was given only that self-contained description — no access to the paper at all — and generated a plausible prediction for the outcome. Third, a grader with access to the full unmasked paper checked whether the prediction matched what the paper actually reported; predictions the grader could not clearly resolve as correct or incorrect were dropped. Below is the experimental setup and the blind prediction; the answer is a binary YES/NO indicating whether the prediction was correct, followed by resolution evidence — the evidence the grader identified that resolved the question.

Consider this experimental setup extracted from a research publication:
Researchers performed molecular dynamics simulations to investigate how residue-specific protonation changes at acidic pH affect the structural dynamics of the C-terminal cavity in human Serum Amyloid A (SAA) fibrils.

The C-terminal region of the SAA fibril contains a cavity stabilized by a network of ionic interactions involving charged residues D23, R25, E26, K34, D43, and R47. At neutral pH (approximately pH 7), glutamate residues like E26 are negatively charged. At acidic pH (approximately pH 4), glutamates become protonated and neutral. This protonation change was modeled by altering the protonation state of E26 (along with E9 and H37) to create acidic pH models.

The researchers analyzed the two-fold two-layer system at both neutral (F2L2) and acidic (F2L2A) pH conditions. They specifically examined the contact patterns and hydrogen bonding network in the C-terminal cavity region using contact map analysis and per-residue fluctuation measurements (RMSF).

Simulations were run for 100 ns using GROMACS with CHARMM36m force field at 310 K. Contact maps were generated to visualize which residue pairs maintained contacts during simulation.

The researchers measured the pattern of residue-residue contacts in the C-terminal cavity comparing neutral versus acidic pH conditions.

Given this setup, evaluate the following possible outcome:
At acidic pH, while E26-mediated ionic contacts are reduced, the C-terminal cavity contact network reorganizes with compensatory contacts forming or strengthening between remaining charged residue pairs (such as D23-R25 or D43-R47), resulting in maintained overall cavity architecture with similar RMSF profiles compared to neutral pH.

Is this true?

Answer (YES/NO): NO